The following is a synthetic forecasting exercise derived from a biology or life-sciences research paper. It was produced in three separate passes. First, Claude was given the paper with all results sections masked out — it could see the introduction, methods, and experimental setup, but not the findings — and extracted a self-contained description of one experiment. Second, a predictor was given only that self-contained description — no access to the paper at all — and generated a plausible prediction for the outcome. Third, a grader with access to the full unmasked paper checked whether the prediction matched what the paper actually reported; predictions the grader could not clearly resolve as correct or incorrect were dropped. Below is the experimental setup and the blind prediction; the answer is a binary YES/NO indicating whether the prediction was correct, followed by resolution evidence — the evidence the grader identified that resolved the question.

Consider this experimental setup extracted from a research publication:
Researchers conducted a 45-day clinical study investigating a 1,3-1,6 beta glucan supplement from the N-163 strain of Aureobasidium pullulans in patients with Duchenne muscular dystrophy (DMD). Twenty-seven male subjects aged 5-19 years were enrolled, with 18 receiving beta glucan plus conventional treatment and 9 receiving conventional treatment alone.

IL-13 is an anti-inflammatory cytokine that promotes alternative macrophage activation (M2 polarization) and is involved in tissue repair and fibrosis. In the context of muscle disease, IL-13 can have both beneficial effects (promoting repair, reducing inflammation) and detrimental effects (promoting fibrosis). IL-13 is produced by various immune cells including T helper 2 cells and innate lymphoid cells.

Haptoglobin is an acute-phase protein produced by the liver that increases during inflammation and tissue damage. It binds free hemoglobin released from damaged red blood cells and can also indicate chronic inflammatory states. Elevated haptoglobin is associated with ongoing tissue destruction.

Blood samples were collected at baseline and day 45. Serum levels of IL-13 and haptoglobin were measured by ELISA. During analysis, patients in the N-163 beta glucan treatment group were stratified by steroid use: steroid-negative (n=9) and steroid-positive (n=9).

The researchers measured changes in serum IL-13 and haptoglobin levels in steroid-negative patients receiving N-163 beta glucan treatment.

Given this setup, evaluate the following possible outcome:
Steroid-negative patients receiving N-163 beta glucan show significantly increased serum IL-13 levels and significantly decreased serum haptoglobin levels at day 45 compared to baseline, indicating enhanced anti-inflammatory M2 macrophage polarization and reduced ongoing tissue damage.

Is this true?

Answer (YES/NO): NO